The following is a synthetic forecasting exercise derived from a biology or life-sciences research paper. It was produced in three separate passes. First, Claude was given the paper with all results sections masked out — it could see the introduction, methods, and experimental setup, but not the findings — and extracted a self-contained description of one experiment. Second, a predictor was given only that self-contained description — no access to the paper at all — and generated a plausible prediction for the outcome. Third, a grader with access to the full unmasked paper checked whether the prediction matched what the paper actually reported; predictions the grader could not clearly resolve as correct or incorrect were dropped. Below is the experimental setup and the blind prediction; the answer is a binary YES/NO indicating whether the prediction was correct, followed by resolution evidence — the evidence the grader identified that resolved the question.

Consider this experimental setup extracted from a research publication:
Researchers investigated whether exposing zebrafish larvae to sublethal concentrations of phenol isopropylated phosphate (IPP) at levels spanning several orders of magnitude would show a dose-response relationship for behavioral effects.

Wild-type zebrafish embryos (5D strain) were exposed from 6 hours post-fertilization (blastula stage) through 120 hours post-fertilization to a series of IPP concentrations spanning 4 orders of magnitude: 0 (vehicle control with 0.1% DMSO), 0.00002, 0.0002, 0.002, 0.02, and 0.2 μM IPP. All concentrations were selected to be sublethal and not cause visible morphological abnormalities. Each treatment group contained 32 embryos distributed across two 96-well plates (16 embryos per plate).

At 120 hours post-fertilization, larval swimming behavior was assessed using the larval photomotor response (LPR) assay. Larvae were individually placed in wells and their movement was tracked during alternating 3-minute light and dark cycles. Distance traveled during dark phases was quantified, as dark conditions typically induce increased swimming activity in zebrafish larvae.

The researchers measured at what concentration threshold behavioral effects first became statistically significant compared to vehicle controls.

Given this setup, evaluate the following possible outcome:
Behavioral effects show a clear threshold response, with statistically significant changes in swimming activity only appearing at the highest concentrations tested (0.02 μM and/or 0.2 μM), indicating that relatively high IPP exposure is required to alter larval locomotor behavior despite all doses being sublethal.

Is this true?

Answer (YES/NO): NO